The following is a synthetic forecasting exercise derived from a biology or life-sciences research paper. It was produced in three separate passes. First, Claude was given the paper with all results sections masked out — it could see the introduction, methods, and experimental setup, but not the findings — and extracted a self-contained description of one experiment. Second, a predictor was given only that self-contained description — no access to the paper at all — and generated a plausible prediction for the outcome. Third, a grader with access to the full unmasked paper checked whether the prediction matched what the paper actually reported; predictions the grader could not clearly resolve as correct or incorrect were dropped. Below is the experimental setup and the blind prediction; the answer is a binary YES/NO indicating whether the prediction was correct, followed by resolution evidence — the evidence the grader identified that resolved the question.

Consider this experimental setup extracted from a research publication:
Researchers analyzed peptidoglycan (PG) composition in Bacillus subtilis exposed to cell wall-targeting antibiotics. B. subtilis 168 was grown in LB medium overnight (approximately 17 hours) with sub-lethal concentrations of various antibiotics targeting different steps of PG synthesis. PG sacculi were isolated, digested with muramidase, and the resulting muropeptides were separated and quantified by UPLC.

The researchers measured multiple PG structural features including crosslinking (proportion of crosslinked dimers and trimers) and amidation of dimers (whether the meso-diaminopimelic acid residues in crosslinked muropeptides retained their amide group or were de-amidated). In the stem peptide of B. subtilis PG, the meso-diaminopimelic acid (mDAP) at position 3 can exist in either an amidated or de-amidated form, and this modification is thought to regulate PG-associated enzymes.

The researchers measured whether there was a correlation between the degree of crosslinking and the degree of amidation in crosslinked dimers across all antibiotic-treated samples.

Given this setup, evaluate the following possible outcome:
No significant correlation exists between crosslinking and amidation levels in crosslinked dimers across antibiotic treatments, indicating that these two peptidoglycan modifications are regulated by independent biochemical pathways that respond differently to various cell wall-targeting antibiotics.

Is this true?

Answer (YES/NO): NO